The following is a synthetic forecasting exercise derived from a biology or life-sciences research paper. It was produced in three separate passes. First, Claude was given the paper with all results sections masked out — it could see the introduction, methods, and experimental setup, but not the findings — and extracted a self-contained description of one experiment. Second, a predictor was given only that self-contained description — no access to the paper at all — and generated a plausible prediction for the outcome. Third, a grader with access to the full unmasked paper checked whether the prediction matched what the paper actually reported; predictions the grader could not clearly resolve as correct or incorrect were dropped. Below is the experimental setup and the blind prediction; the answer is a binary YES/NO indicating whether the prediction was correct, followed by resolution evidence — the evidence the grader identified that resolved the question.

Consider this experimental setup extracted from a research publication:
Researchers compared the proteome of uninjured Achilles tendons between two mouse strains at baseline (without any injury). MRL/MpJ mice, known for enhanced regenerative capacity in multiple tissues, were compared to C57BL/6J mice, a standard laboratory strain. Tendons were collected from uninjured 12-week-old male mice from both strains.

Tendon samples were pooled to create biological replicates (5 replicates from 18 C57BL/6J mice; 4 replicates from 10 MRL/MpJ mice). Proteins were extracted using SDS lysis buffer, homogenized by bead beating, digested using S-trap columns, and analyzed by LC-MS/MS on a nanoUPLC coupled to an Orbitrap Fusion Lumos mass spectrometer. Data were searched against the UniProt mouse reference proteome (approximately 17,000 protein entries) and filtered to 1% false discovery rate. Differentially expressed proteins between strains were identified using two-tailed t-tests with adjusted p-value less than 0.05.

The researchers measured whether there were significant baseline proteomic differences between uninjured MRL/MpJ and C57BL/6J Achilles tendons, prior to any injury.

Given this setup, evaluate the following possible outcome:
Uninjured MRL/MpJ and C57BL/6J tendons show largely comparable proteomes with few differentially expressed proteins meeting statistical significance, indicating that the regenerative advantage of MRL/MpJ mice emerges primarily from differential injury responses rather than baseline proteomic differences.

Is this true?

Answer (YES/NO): NO